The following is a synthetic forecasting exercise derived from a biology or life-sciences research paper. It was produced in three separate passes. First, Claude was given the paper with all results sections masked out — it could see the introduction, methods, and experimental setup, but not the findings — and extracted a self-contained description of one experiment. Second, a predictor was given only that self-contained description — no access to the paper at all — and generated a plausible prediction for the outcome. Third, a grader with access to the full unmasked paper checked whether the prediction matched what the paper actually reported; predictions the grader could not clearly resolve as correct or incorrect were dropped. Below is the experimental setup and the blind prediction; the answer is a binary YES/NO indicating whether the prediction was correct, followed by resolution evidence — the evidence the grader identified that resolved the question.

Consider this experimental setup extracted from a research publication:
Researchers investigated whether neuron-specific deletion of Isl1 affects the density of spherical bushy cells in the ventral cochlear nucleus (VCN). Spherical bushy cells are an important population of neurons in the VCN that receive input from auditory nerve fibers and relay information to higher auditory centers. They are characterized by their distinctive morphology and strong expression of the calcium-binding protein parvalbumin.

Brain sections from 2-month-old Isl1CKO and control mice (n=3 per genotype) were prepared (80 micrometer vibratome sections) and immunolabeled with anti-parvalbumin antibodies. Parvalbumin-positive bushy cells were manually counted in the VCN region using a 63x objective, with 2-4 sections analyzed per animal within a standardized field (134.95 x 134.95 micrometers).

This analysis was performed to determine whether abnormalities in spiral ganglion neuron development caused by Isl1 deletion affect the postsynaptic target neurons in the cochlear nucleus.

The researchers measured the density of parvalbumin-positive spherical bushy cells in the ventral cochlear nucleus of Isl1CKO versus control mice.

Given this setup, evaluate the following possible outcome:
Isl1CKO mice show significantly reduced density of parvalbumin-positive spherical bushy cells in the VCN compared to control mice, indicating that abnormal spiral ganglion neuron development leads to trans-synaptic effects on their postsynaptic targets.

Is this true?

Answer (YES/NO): NO